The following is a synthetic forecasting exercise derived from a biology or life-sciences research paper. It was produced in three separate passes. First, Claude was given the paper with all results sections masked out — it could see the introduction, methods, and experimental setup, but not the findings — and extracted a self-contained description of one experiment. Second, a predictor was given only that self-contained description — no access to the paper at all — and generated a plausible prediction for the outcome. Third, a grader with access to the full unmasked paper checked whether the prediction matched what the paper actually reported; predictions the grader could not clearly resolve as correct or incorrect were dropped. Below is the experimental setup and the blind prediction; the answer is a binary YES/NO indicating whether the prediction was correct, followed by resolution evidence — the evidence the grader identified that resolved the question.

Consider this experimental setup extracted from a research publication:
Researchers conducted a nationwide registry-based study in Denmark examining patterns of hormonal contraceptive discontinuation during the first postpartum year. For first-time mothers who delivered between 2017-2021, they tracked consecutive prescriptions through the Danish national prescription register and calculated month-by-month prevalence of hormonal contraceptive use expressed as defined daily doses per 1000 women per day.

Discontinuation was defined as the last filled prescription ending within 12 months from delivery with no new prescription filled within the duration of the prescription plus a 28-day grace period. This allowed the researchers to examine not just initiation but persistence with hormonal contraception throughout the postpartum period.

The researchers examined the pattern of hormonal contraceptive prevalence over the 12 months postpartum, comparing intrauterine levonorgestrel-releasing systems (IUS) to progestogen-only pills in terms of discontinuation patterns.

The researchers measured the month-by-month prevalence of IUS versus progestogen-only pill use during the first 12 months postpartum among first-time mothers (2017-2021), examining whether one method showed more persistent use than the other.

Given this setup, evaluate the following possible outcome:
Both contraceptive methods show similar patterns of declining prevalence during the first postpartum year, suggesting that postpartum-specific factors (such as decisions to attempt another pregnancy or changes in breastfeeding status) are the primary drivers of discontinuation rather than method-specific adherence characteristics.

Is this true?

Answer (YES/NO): NO